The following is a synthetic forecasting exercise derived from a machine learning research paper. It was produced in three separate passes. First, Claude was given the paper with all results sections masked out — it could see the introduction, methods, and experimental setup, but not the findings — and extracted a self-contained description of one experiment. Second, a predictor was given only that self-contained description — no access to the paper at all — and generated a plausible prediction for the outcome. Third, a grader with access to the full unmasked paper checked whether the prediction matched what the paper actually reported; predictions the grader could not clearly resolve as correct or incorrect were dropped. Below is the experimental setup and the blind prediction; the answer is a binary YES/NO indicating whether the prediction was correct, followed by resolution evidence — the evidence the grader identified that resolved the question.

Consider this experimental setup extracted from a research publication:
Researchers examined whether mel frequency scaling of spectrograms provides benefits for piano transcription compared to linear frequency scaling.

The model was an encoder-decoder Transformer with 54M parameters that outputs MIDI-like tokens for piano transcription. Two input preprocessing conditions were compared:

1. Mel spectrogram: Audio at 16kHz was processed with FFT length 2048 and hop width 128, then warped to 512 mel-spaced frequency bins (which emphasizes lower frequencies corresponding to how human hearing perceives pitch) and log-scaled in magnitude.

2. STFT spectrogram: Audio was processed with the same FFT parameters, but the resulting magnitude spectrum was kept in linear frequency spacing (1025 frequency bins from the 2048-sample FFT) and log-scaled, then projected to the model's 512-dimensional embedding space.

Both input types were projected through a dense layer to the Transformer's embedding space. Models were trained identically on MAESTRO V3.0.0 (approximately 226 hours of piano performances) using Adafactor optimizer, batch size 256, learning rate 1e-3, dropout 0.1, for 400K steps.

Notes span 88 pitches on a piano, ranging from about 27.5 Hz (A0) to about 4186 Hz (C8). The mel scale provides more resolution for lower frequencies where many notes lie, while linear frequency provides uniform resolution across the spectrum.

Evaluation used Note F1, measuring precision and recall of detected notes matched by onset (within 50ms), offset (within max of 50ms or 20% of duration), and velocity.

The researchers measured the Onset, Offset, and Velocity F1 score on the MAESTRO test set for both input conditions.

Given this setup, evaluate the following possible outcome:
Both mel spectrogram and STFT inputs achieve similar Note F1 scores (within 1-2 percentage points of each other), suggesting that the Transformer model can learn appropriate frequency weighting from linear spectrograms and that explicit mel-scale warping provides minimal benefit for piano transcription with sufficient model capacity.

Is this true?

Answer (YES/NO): NO